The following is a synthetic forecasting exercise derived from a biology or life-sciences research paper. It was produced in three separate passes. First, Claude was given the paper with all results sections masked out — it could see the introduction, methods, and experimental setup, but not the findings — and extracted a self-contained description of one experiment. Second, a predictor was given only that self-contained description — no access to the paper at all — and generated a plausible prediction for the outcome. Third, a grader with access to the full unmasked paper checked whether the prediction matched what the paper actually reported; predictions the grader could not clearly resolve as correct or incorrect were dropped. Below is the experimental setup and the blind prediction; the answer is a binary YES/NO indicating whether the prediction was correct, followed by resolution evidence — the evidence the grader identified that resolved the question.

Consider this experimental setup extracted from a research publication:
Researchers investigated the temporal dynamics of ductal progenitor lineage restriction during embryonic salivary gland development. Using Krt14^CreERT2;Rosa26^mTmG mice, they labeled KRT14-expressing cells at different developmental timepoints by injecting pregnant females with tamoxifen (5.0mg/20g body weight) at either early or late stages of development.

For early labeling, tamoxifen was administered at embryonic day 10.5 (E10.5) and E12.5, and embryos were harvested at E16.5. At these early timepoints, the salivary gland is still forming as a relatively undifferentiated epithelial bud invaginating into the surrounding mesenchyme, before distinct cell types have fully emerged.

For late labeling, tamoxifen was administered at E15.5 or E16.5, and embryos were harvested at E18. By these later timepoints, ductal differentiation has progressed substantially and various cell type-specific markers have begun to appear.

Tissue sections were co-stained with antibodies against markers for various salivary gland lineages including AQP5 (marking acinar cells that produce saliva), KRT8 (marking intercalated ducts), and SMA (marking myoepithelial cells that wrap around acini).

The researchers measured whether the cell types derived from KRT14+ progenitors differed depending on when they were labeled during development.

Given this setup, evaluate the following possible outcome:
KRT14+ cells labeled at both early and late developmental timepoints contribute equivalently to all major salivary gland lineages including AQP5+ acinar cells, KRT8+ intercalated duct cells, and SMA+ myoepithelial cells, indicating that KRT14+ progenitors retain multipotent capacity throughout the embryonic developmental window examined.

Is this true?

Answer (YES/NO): NO